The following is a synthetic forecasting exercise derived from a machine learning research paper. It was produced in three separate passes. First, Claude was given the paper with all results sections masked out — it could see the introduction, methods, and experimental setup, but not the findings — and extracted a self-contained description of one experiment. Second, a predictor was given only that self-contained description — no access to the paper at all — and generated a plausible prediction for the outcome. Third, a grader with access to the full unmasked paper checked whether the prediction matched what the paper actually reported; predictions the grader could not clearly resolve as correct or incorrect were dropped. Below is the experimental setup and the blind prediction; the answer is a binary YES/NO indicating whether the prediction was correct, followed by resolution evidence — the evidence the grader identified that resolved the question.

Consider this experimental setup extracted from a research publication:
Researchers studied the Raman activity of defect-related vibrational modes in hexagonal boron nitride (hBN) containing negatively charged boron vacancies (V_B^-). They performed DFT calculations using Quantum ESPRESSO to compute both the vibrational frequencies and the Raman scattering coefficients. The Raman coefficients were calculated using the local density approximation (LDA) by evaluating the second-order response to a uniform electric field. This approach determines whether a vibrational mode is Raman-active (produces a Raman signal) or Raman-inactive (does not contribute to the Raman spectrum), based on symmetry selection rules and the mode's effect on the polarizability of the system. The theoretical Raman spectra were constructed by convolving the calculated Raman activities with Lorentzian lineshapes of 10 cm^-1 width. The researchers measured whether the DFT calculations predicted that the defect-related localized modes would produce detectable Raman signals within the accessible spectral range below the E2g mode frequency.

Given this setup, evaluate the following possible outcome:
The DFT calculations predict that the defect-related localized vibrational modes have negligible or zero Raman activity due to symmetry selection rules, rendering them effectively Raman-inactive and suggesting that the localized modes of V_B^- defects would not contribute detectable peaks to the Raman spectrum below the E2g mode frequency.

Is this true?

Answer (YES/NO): NO